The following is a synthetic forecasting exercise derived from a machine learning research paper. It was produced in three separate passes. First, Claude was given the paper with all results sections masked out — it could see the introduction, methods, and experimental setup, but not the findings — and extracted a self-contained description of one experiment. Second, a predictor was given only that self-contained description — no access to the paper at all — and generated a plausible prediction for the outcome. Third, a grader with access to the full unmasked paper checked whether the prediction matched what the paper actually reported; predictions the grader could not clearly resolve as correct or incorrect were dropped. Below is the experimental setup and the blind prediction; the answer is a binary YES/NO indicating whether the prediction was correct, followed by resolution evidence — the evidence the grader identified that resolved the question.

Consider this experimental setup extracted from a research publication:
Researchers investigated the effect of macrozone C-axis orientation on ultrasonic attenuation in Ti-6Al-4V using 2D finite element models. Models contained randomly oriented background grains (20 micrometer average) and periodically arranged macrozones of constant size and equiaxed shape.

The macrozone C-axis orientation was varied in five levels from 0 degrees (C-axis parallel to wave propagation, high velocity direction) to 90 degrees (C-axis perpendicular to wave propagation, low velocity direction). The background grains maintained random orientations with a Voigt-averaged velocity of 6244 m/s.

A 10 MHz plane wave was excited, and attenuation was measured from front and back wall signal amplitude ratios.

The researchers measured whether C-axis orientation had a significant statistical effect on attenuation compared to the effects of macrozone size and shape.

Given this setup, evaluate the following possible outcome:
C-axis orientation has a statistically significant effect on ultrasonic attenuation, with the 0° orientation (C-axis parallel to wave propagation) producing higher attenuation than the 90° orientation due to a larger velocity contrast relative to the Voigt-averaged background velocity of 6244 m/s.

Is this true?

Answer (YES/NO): NO